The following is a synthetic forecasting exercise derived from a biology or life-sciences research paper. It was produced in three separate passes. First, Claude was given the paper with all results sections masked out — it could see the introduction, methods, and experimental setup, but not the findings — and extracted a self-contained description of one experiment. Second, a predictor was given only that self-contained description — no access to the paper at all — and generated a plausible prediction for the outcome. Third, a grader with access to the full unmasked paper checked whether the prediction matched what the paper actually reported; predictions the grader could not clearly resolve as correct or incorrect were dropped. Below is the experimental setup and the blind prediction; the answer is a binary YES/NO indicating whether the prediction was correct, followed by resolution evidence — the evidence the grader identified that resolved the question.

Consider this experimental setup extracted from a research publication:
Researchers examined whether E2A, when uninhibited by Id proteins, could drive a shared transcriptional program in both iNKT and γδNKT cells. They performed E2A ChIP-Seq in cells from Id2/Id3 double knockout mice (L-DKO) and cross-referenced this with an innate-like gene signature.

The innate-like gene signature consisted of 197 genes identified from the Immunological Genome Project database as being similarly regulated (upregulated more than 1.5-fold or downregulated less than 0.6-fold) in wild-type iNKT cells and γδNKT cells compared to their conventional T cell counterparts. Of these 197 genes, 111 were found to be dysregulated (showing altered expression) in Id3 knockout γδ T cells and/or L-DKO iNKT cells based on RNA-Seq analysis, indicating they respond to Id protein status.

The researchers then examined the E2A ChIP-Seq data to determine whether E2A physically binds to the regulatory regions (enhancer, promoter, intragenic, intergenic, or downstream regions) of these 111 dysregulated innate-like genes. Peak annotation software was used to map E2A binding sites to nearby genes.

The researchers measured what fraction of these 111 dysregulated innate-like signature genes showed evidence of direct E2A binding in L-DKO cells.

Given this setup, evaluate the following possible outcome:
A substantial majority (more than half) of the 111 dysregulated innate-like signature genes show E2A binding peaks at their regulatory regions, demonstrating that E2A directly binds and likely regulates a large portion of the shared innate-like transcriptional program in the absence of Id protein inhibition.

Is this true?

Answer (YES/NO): YES